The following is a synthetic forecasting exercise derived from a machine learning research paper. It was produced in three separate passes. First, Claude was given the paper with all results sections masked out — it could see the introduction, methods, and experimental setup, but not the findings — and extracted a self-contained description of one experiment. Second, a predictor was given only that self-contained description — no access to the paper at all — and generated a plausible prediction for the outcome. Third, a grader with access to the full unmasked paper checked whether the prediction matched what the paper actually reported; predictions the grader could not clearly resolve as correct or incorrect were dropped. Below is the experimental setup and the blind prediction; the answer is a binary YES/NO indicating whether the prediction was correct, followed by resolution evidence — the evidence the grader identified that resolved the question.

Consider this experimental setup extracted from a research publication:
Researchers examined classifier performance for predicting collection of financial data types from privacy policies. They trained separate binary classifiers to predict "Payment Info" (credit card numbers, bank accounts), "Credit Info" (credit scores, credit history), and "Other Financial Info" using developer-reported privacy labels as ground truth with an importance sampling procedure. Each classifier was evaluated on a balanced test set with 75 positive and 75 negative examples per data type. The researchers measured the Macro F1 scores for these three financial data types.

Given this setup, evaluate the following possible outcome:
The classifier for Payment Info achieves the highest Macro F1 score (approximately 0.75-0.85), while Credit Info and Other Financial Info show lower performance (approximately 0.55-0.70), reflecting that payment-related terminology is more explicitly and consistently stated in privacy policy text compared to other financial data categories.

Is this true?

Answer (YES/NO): NO